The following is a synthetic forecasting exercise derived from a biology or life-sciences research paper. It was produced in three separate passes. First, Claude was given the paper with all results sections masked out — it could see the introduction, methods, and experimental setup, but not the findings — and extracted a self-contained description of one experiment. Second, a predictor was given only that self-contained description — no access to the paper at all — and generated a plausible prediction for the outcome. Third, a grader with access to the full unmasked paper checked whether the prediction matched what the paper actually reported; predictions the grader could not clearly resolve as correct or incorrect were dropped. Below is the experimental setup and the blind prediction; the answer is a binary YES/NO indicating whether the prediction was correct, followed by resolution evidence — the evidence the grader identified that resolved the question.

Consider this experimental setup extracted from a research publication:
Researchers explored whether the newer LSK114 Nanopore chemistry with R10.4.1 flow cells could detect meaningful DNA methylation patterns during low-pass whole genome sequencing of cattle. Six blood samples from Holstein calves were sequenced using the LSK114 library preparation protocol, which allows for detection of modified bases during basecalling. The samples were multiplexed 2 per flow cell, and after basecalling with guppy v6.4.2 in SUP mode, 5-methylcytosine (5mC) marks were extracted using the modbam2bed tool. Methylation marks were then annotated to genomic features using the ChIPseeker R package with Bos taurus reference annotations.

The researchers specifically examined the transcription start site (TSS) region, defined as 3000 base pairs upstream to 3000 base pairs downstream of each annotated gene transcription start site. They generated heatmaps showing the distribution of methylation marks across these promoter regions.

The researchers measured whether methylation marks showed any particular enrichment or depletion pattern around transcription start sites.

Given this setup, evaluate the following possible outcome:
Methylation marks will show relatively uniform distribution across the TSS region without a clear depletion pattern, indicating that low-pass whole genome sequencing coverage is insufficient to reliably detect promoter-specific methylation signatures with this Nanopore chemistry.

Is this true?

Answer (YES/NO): NO